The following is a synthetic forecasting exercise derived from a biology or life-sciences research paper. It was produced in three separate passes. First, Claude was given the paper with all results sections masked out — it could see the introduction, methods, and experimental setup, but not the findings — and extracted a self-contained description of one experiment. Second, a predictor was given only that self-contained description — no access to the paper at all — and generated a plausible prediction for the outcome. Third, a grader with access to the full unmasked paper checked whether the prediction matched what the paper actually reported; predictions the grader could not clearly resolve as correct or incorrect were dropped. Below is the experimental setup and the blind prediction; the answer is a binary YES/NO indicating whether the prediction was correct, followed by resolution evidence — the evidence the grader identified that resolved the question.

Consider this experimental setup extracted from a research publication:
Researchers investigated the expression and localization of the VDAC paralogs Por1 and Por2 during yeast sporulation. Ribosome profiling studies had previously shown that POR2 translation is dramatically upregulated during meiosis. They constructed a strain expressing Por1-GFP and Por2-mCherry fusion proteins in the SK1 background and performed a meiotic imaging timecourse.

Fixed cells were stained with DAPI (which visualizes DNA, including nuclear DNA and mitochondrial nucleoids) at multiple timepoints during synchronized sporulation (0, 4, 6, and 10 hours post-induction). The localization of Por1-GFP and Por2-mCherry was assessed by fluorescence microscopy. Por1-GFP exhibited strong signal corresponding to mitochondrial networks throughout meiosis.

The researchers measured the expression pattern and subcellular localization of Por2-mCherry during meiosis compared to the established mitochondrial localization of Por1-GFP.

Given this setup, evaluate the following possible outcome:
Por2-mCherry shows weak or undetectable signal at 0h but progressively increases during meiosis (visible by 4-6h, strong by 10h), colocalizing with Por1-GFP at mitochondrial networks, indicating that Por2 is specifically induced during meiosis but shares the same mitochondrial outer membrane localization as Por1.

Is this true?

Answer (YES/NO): NO